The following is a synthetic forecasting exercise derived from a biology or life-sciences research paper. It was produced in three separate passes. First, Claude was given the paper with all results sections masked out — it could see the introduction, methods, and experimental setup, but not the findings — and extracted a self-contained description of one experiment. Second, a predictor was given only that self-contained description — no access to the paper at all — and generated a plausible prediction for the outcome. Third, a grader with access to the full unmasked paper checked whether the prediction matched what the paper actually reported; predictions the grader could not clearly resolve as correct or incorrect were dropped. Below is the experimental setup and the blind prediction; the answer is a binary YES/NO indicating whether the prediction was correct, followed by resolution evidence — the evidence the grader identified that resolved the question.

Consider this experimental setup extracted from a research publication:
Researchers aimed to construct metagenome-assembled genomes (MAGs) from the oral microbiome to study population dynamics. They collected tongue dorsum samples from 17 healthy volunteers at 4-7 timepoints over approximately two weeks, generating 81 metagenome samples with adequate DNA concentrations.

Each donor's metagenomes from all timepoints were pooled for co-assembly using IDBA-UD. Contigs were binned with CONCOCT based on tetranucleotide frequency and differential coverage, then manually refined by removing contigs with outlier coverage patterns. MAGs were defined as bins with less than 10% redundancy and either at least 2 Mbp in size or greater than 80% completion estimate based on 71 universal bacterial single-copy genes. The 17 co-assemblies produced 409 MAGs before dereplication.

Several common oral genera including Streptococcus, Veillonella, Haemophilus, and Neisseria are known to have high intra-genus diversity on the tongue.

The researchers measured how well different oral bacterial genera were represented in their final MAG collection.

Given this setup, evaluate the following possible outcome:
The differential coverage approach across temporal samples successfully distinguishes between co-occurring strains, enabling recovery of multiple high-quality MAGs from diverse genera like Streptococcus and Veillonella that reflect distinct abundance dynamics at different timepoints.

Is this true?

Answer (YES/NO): NO